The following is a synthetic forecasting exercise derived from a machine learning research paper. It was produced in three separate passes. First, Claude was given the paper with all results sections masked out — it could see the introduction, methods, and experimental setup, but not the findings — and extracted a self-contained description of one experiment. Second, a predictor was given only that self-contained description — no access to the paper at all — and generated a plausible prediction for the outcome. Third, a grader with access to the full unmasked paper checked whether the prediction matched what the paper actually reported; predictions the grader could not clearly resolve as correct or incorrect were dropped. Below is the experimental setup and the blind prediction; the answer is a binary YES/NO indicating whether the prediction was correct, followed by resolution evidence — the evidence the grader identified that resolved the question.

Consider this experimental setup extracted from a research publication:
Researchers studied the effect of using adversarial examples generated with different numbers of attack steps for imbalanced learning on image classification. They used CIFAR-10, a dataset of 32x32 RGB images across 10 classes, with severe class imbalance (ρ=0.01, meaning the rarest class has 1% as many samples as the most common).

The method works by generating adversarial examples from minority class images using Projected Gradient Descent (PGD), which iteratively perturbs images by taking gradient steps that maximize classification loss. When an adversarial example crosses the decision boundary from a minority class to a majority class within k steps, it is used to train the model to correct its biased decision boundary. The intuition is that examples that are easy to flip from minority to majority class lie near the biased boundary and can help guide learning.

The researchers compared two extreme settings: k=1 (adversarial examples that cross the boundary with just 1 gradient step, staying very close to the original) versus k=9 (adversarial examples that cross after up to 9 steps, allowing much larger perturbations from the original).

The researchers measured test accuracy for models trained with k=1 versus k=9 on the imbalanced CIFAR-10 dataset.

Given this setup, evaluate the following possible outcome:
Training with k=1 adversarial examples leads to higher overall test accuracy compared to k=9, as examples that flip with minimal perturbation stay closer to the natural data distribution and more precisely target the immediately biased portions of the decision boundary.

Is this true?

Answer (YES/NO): YES